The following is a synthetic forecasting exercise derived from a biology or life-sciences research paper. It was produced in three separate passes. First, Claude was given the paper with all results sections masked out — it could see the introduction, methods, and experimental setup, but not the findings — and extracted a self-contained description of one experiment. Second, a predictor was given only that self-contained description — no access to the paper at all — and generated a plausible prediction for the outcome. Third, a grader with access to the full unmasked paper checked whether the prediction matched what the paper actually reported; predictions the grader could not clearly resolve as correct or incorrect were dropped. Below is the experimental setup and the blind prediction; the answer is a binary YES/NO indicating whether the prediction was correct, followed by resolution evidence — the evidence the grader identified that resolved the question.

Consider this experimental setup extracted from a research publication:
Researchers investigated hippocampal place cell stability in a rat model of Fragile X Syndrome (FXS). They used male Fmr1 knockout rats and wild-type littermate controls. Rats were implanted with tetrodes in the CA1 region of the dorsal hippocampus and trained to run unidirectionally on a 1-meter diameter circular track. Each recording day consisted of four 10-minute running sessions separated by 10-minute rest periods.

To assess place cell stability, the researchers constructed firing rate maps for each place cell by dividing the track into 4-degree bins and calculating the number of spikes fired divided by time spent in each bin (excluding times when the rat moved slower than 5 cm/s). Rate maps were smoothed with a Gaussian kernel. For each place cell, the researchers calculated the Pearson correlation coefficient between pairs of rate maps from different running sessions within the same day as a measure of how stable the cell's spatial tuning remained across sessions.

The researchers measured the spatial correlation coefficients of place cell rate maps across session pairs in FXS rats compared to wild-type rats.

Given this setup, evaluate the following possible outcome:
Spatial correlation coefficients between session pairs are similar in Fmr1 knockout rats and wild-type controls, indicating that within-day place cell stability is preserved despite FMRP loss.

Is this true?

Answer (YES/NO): NO